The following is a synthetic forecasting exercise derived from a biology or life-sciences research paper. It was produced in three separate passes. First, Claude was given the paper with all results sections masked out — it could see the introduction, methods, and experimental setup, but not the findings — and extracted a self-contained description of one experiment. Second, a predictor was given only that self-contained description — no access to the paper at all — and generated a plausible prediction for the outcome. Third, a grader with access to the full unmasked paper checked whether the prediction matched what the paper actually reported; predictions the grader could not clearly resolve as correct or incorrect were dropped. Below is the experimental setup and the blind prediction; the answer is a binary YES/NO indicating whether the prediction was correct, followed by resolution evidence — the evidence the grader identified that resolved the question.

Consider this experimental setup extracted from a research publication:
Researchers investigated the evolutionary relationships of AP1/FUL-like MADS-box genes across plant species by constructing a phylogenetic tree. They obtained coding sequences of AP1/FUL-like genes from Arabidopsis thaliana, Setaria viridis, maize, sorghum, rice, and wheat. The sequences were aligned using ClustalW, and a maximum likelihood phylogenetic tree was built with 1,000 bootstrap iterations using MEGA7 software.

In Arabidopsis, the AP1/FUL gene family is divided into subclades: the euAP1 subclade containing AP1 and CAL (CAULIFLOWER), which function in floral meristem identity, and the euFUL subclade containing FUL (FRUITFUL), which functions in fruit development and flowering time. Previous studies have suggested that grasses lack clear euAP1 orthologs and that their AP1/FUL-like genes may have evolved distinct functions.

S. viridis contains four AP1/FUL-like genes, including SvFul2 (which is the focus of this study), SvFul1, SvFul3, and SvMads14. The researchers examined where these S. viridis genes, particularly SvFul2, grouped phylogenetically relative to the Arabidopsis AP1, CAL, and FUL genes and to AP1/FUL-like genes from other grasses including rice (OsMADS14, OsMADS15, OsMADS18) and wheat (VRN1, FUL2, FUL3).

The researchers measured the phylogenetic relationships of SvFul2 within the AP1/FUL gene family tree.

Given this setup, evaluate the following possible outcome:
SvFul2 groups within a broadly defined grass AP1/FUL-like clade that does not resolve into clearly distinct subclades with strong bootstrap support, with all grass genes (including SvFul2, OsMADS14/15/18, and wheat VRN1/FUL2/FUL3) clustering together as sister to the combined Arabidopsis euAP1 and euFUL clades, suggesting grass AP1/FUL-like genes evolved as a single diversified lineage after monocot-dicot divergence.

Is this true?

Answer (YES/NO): NO